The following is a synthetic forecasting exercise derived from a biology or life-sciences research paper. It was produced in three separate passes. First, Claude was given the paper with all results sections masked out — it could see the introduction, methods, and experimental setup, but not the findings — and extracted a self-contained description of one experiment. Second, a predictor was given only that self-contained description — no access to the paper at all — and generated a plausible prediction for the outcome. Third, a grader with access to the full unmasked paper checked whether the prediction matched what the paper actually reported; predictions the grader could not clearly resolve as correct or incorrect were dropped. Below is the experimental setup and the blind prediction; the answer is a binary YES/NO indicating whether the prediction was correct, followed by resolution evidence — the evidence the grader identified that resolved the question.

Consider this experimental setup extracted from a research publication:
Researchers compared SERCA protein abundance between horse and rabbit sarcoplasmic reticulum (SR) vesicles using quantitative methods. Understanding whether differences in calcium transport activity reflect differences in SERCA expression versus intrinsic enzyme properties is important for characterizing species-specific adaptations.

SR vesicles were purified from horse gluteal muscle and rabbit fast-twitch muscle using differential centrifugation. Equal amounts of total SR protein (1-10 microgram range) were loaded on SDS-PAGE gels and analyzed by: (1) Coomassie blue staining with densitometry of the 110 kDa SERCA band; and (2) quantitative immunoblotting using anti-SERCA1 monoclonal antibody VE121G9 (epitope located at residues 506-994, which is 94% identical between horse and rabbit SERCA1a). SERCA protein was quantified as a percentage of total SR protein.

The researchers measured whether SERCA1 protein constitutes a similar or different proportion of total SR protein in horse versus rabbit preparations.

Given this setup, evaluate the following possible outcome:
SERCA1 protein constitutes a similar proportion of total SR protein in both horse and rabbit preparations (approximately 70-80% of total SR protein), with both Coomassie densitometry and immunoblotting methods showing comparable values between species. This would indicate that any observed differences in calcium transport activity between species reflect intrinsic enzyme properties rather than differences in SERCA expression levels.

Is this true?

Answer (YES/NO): NO